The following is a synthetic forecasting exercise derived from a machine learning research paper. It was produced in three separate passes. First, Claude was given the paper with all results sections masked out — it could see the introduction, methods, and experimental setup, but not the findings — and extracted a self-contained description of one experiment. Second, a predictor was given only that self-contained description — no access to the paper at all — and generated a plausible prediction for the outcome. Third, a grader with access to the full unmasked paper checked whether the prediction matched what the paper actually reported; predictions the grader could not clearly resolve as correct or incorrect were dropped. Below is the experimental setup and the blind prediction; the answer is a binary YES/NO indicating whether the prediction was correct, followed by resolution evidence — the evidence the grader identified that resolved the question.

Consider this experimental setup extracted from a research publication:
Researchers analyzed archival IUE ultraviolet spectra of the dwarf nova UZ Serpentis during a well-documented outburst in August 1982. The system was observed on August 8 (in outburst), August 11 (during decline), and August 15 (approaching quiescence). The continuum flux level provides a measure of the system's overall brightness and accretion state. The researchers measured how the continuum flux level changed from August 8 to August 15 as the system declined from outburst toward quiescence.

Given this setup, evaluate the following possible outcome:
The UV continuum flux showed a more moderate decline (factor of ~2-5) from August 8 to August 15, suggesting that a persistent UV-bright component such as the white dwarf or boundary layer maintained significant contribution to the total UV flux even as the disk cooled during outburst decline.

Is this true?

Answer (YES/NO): NO